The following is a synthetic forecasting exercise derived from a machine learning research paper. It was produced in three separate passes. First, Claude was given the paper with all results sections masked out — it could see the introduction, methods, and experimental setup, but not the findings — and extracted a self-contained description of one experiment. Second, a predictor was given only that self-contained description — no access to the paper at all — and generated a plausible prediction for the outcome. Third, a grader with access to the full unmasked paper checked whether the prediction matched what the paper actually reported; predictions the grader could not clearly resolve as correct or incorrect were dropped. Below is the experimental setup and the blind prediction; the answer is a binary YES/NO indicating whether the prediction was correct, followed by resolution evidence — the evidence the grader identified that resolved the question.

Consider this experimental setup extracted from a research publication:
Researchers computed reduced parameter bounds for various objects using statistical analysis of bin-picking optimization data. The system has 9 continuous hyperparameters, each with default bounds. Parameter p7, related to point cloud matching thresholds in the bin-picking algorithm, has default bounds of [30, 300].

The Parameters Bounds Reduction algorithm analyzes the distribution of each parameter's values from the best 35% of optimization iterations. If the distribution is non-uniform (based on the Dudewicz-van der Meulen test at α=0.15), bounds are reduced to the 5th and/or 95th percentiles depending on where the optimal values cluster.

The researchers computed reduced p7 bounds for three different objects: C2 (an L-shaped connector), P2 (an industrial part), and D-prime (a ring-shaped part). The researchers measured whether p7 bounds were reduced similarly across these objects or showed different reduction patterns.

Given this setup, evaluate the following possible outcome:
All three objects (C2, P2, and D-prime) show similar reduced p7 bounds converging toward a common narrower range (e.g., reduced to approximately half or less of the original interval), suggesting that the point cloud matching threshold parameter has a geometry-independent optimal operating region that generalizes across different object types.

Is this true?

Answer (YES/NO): NO